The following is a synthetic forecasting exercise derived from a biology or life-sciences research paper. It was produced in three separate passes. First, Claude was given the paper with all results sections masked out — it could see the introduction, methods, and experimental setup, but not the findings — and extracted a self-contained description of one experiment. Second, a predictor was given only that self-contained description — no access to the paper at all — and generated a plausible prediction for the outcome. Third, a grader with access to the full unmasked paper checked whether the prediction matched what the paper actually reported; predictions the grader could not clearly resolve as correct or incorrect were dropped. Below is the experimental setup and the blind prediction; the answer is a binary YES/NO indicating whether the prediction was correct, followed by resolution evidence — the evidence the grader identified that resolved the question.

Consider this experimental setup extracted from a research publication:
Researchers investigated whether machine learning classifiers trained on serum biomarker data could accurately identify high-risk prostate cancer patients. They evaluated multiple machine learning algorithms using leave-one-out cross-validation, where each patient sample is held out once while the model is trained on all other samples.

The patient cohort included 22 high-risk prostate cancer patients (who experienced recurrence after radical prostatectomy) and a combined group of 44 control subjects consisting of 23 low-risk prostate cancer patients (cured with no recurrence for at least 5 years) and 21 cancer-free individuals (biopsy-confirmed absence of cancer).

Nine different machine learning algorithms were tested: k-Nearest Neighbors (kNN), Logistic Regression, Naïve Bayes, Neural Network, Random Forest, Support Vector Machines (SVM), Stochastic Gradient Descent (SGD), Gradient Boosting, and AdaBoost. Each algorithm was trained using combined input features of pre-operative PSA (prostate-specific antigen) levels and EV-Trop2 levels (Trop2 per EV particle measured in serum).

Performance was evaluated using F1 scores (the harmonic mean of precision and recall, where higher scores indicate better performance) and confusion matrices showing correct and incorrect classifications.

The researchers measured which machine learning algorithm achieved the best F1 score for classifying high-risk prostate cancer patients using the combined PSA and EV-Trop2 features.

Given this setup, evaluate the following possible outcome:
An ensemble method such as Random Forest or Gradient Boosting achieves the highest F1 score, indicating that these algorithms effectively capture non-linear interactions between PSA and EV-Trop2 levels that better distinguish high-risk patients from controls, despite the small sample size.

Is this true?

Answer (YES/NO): NO